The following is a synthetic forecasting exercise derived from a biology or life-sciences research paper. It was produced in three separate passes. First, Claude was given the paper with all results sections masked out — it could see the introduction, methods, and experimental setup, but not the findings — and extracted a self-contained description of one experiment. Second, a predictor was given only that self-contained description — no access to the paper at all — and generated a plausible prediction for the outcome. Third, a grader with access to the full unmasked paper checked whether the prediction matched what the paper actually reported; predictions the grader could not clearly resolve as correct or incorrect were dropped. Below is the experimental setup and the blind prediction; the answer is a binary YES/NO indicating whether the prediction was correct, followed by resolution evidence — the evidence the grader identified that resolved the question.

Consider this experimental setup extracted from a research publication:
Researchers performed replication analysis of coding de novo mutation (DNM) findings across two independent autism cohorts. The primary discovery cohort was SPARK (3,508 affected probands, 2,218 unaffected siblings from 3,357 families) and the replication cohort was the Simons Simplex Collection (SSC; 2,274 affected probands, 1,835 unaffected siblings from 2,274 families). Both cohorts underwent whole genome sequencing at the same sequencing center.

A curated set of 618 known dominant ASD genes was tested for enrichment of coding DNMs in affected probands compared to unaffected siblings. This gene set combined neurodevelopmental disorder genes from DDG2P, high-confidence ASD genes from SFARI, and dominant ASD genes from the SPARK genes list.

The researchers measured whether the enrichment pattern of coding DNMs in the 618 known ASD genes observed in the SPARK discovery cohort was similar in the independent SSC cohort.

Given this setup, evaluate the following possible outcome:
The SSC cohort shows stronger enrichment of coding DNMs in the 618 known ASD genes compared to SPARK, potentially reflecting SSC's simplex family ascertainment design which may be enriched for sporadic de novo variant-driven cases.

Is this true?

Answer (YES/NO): YES